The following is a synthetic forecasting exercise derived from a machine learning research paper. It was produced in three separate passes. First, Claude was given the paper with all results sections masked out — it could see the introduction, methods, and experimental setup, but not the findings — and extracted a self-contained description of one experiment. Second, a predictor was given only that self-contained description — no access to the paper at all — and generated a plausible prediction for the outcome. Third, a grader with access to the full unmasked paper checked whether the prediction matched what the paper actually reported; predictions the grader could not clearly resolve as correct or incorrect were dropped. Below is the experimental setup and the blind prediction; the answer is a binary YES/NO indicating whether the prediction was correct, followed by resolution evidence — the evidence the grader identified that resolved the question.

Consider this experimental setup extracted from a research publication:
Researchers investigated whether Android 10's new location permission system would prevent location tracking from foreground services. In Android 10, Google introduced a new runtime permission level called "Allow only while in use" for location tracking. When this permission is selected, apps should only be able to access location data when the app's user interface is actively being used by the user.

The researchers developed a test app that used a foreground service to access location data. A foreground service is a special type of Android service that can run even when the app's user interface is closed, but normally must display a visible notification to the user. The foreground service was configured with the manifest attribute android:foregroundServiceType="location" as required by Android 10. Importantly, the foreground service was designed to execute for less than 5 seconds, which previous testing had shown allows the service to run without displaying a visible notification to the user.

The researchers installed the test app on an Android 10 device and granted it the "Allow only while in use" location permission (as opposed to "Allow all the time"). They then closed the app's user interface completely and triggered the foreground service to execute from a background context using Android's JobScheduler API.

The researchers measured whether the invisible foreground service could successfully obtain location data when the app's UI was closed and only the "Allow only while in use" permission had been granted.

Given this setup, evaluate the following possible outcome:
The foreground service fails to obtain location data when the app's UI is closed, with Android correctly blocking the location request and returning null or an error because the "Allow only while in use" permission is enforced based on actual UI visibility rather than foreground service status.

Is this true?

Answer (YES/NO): NO